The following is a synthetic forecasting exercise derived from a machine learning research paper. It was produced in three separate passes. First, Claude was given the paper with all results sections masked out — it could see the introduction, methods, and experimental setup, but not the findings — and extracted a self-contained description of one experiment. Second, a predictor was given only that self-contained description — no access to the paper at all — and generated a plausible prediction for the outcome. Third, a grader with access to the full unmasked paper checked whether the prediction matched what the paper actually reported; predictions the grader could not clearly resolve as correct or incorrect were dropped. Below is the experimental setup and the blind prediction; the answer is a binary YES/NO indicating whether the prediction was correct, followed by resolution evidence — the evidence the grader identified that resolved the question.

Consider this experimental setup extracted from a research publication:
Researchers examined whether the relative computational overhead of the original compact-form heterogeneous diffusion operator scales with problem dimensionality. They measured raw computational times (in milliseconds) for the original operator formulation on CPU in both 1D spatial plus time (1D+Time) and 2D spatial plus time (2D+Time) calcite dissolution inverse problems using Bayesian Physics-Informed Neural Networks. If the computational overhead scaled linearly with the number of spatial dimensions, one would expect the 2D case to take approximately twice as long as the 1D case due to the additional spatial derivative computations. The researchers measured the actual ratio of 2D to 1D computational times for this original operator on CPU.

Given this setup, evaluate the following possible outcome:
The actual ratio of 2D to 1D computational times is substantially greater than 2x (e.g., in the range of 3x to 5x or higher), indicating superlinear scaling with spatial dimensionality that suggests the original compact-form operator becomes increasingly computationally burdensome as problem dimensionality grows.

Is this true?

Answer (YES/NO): NO